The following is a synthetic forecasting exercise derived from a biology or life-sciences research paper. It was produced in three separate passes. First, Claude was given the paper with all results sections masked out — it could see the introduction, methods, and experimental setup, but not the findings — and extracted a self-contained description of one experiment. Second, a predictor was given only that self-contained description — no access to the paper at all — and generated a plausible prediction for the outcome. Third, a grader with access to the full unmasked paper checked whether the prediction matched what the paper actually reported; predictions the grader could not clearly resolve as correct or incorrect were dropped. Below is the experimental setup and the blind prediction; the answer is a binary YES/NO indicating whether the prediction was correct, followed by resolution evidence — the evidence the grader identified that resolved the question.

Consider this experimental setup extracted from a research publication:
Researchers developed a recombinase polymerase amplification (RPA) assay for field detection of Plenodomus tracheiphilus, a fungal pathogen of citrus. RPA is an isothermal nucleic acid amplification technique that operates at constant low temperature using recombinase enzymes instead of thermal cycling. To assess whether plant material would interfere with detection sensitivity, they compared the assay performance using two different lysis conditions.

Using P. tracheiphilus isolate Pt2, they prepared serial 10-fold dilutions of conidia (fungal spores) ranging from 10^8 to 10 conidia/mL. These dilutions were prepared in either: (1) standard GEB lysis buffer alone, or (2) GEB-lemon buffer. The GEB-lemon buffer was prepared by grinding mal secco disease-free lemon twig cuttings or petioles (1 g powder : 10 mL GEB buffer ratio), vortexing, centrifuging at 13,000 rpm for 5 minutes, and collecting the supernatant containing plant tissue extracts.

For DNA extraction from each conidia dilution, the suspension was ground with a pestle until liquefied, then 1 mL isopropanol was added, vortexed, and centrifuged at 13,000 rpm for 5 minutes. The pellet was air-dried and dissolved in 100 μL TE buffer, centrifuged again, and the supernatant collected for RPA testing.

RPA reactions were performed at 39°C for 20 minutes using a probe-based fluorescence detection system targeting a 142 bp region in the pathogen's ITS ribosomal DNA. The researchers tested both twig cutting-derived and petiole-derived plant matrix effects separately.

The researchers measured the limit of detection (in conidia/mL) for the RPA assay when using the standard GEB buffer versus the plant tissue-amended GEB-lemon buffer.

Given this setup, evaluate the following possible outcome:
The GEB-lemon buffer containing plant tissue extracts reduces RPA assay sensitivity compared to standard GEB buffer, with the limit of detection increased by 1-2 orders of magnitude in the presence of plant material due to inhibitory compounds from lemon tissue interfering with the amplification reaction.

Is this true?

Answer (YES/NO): NO